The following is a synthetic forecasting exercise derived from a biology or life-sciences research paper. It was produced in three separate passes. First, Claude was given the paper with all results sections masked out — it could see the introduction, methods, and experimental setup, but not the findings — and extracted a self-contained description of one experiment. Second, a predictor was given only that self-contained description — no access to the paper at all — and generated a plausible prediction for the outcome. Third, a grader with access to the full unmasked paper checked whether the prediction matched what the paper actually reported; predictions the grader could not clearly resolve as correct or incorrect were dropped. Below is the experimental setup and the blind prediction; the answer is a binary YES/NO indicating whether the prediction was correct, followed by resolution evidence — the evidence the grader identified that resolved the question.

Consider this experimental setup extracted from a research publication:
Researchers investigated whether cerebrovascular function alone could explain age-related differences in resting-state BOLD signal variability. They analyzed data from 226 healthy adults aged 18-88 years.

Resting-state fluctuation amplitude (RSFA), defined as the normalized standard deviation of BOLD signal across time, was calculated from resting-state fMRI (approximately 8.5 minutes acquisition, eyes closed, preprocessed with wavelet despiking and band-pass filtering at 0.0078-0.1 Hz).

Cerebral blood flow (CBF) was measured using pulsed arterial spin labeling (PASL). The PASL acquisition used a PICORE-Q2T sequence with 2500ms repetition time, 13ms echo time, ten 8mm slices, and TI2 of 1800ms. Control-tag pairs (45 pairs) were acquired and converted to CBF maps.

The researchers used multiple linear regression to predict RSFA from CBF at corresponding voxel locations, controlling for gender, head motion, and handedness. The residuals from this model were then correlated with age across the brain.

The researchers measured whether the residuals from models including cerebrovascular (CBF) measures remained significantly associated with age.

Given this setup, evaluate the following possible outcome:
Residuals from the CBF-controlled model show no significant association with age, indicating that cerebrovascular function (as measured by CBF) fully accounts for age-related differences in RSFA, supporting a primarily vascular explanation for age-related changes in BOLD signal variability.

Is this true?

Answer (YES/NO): NO